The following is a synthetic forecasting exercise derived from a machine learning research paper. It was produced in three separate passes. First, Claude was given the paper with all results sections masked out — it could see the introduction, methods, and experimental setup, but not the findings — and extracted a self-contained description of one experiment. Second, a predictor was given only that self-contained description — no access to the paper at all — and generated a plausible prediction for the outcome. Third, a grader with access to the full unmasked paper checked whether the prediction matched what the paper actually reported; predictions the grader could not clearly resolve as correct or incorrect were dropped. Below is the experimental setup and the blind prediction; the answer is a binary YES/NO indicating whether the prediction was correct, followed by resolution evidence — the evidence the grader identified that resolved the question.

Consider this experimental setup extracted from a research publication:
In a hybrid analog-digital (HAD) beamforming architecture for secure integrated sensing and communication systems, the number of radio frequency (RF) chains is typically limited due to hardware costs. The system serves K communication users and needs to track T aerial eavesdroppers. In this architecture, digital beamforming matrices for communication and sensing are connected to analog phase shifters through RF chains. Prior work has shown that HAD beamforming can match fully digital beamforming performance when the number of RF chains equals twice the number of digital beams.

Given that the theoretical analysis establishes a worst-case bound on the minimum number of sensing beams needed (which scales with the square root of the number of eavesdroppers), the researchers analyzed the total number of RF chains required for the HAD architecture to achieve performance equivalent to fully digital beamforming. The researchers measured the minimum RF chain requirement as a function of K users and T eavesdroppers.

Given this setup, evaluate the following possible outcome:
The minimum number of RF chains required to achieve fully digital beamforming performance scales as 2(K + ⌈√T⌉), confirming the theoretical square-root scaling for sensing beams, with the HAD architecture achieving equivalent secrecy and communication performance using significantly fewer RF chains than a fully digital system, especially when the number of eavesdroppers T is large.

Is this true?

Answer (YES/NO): NO